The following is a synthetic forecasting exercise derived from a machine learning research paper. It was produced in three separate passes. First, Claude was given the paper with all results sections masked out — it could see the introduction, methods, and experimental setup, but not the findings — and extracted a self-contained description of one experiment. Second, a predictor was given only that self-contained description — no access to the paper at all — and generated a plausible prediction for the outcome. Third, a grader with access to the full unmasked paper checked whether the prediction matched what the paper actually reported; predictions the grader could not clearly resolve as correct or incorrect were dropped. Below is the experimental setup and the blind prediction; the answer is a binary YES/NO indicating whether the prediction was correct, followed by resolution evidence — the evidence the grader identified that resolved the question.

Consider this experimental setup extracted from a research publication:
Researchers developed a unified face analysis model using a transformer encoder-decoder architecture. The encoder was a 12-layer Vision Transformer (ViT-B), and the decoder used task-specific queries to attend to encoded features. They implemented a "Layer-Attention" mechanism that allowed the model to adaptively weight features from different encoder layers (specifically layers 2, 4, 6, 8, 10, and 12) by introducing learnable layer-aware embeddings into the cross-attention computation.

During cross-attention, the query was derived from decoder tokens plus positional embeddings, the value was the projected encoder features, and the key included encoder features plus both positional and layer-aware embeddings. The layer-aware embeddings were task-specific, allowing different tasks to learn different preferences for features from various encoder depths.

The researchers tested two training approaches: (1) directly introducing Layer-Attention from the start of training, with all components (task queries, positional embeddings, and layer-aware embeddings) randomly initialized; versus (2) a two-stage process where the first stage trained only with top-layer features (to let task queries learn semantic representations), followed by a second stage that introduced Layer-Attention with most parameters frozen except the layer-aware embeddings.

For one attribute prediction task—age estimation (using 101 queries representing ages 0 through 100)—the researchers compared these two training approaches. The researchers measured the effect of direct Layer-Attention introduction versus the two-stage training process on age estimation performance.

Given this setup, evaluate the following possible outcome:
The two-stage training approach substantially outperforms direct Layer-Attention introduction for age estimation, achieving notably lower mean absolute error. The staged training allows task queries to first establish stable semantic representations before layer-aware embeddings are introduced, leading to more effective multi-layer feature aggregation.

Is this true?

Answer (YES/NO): YES